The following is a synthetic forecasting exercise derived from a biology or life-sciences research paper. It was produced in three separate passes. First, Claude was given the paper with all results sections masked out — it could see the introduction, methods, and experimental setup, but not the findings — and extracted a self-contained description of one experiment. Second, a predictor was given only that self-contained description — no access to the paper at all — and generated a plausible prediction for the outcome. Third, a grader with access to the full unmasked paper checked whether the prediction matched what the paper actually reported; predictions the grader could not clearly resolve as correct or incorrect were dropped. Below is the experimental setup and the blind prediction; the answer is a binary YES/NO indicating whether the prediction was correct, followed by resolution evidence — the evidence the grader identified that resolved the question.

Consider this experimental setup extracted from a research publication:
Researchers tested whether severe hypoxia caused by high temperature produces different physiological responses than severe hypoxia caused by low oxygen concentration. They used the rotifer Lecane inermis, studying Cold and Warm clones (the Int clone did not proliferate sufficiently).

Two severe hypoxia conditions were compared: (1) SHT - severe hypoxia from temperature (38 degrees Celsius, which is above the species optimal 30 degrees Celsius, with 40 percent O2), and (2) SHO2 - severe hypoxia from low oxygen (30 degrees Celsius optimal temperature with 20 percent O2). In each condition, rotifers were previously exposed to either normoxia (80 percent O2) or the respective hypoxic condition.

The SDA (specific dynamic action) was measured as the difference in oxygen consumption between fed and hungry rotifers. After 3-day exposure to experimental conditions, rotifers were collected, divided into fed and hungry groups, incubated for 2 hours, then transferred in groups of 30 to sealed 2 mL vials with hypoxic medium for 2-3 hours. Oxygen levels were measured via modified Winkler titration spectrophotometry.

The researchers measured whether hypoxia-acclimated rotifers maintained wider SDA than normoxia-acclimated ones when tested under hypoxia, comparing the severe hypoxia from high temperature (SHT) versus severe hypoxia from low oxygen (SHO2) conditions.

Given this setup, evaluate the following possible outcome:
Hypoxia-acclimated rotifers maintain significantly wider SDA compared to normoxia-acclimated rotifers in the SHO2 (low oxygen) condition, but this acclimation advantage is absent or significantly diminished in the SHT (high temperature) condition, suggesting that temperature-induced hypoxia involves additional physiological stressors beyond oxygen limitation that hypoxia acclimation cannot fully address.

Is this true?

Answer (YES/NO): NO